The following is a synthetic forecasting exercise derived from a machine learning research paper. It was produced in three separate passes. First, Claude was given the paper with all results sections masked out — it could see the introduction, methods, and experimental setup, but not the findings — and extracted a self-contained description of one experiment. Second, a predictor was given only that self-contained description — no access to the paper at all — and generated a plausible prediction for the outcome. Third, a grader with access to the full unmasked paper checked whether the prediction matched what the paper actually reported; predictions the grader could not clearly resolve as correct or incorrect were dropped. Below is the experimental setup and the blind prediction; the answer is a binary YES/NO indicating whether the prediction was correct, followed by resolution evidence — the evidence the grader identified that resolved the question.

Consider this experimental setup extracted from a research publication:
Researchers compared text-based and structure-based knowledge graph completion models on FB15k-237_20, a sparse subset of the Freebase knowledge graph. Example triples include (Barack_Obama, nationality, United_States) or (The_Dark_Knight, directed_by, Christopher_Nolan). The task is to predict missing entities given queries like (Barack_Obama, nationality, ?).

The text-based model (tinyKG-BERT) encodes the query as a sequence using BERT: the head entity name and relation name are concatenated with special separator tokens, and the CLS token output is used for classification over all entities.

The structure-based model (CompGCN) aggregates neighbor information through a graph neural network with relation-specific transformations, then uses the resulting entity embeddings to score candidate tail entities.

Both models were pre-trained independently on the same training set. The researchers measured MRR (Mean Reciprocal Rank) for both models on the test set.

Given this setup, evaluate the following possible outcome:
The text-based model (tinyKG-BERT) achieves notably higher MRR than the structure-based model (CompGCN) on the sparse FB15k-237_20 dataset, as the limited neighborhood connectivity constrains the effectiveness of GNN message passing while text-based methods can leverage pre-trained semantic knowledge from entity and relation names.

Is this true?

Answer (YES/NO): NO